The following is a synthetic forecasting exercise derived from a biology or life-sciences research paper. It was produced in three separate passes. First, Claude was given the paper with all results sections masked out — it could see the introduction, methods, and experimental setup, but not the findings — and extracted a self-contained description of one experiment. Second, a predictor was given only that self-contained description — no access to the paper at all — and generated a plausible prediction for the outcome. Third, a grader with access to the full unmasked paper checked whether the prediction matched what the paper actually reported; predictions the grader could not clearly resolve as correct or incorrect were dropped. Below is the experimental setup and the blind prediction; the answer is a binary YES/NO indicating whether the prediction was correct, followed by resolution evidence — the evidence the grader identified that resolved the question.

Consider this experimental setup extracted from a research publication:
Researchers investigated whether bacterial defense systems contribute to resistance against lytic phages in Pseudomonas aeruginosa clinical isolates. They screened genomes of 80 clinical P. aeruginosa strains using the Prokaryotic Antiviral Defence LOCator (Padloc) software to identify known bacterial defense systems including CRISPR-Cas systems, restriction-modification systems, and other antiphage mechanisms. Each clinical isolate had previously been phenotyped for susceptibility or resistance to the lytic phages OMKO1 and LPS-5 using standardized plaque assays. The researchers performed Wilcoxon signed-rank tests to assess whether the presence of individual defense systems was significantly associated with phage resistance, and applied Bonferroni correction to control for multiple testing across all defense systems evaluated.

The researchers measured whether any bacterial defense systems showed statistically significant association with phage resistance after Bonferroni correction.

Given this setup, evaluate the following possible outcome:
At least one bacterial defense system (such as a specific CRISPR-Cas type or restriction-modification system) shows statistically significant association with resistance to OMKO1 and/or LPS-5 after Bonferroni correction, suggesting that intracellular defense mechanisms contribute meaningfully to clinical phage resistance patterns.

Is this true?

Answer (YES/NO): NO